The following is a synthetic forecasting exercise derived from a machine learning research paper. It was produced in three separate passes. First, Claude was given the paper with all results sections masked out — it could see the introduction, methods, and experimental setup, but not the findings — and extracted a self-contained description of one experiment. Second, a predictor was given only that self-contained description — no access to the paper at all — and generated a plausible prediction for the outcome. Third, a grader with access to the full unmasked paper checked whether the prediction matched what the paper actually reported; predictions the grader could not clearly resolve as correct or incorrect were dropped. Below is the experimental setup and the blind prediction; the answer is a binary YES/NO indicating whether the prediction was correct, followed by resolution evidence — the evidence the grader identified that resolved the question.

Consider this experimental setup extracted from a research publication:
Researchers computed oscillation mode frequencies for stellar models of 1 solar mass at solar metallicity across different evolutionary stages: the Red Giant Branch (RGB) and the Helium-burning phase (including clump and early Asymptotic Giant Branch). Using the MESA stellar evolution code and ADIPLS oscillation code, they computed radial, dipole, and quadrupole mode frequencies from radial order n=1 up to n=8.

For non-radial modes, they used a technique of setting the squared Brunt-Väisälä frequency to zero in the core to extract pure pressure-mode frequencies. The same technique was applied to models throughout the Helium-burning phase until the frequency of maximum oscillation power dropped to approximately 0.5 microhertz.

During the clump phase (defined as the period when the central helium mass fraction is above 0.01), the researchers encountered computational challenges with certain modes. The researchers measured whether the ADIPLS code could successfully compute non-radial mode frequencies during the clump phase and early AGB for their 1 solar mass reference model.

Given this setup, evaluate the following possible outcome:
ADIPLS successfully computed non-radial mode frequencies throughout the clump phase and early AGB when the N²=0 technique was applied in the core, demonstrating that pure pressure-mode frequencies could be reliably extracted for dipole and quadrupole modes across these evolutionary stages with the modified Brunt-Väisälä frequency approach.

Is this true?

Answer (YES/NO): NO